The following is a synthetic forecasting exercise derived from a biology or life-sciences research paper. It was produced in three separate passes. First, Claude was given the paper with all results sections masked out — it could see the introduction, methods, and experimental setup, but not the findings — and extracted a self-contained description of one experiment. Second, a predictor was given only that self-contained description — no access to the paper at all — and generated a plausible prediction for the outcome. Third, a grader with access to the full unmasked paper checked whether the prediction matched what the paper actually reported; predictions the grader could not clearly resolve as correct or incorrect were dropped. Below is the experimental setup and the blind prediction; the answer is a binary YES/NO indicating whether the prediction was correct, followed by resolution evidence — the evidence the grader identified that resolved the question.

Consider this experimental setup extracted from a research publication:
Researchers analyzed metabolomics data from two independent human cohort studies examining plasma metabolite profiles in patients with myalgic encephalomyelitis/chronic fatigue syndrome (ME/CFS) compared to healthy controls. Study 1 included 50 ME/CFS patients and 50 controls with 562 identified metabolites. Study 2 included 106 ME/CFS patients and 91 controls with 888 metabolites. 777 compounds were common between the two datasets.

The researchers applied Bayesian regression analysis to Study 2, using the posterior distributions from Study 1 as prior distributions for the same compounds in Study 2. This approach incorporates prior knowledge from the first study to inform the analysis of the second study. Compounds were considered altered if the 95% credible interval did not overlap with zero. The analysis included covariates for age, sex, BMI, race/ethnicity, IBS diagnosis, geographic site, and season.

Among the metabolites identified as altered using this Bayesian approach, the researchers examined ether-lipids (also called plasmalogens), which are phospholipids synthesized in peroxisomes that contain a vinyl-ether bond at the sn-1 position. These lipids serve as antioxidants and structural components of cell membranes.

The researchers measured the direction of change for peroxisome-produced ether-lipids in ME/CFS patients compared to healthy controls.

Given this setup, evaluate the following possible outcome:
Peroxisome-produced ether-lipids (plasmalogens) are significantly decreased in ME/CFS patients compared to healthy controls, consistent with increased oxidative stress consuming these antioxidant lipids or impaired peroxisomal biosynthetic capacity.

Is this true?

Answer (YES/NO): YES